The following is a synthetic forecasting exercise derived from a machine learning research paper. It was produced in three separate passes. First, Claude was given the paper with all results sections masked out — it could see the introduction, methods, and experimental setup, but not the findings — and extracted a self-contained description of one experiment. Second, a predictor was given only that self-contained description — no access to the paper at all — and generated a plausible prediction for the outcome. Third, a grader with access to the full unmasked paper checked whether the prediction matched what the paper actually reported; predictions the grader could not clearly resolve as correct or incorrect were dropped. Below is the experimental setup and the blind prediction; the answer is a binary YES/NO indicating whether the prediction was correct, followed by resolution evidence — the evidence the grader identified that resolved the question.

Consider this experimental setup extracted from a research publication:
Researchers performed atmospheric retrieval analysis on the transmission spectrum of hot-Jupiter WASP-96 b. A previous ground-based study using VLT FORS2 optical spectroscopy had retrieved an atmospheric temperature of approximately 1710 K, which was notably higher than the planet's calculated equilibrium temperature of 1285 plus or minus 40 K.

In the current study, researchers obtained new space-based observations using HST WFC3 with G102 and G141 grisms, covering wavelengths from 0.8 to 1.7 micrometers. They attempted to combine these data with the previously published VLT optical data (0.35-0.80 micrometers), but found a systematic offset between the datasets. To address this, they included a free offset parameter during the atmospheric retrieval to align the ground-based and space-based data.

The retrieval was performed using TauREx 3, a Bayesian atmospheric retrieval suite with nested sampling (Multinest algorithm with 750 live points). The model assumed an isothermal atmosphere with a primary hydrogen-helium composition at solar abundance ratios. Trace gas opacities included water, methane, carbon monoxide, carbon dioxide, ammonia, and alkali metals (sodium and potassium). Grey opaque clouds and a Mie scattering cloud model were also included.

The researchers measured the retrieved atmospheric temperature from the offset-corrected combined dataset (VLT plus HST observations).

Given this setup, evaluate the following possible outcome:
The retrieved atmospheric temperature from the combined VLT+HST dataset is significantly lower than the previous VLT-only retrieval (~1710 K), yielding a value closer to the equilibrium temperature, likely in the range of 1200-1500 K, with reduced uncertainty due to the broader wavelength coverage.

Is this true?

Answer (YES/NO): NO